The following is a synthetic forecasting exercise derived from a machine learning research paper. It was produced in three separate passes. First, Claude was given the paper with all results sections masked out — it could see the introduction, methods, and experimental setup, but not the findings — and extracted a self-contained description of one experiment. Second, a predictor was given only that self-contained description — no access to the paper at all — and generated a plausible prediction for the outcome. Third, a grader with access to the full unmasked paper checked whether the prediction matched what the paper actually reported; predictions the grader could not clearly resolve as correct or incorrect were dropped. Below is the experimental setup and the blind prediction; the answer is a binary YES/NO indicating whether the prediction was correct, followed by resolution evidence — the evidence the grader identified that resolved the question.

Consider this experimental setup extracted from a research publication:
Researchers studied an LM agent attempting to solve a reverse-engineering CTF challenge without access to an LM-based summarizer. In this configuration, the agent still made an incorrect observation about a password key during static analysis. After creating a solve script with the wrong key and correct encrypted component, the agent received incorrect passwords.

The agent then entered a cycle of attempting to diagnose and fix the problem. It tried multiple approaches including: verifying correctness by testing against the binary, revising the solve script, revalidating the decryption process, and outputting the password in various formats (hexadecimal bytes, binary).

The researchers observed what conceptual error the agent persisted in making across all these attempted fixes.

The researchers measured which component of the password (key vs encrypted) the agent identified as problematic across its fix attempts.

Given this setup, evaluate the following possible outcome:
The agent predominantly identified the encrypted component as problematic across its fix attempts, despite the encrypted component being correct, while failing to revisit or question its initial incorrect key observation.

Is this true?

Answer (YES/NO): NO